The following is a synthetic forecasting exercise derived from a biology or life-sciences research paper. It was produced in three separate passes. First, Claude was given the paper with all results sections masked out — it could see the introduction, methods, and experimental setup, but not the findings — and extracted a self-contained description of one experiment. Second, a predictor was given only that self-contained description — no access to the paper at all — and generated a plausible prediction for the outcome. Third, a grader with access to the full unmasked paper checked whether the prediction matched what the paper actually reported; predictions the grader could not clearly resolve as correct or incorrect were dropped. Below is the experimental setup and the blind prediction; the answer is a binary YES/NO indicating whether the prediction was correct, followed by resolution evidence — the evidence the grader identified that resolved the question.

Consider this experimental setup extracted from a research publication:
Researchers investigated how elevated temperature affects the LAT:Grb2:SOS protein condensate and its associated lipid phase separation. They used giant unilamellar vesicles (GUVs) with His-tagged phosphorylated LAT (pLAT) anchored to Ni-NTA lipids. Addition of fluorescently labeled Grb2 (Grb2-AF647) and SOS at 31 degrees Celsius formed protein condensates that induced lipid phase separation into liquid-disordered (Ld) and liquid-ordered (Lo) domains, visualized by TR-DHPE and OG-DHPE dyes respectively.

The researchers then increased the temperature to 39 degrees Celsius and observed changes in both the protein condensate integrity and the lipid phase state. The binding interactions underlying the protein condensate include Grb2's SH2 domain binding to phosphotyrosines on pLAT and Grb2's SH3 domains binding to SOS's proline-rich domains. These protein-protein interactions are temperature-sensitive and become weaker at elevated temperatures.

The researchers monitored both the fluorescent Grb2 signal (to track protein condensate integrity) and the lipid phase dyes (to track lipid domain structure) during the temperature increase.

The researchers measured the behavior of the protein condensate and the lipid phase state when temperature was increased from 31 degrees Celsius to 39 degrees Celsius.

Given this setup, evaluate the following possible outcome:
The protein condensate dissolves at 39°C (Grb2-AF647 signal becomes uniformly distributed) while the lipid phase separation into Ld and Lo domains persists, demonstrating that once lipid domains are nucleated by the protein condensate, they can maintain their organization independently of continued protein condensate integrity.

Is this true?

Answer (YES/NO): NO